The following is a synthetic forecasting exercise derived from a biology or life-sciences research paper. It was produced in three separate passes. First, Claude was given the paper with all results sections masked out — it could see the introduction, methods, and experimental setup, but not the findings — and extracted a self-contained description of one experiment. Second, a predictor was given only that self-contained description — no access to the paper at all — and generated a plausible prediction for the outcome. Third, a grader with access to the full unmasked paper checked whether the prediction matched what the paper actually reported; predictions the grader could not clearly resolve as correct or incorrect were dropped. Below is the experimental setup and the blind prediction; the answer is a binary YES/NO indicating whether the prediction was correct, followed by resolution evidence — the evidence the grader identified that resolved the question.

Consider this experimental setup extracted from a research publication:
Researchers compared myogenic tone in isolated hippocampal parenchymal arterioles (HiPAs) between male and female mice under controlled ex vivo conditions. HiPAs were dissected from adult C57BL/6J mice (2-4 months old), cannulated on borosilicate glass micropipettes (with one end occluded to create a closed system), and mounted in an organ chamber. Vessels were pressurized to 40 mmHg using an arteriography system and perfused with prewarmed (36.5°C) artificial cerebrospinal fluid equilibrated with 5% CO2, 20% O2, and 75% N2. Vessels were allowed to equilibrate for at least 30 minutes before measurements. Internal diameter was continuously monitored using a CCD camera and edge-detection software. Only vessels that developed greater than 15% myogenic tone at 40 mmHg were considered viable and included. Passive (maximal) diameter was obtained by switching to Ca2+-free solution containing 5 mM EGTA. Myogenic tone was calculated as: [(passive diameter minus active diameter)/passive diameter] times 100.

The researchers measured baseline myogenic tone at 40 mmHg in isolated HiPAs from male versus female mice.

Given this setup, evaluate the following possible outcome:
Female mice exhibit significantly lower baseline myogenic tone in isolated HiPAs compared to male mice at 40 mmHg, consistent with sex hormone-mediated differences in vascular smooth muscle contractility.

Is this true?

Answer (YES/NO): NO